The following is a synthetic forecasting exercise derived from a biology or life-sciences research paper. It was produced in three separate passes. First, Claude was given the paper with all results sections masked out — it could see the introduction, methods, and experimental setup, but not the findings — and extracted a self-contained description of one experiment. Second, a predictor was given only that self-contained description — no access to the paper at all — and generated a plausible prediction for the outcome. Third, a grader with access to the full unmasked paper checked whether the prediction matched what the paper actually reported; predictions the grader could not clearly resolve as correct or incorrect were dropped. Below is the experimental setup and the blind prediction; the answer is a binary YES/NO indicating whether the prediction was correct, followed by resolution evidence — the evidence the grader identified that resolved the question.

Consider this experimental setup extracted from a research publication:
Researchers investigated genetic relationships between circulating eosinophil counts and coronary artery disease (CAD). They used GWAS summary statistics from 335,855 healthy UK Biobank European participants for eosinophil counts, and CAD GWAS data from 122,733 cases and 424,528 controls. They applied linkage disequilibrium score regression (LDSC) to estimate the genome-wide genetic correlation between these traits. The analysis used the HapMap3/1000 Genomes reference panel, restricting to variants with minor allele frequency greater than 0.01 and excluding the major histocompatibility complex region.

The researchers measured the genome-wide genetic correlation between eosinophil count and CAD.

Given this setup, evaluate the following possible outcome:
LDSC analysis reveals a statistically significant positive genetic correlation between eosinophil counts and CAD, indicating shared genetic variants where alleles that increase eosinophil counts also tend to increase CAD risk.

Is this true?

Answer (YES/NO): YES